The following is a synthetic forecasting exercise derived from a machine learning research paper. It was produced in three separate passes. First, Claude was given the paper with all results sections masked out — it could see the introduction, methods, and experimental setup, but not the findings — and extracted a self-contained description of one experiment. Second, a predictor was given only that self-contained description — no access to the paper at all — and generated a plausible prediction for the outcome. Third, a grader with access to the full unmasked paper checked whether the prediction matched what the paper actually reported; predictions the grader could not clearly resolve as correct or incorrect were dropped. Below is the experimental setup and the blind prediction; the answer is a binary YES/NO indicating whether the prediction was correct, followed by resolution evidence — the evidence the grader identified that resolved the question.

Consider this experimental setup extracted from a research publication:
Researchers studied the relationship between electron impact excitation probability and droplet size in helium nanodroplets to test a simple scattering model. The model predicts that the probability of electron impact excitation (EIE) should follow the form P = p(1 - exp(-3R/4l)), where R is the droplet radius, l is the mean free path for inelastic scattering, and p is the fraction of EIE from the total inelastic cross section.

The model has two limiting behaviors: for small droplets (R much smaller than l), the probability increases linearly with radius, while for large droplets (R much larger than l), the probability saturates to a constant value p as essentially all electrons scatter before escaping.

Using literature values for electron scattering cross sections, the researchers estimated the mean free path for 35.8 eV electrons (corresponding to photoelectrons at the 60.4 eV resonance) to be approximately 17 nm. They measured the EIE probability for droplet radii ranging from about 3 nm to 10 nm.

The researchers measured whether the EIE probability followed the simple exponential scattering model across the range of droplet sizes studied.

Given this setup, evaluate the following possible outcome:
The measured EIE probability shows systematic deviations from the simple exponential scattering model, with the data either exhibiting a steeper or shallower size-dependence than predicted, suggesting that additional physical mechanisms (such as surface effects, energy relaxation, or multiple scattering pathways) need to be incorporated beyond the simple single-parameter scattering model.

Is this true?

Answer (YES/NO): NO